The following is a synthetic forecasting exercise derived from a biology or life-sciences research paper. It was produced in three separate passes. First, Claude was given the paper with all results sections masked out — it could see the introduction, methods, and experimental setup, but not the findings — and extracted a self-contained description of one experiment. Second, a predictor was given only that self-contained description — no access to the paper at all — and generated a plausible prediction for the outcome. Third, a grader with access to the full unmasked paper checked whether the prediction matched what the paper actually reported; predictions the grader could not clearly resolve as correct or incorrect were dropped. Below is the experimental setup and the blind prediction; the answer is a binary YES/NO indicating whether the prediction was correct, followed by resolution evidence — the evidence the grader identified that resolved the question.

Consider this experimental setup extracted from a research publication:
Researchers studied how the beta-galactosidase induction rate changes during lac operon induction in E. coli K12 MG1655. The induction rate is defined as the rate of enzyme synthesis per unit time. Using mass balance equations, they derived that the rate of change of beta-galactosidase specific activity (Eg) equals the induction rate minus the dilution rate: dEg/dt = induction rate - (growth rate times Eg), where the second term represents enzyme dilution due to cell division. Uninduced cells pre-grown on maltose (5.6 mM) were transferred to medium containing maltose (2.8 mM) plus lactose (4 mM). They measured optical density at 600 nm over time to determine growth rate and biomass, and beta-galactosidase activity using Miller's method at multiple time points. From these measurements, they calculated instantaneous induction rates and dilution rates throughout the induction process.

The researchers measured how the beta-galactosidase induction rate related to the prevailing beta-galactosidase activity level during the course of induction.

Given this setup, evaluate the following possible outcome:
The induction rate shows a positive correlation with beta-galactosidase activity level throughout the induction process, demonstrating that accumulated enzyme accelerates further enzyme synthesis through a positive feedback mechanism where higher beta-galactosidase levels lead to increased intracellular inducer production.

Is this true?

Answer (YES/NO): NO